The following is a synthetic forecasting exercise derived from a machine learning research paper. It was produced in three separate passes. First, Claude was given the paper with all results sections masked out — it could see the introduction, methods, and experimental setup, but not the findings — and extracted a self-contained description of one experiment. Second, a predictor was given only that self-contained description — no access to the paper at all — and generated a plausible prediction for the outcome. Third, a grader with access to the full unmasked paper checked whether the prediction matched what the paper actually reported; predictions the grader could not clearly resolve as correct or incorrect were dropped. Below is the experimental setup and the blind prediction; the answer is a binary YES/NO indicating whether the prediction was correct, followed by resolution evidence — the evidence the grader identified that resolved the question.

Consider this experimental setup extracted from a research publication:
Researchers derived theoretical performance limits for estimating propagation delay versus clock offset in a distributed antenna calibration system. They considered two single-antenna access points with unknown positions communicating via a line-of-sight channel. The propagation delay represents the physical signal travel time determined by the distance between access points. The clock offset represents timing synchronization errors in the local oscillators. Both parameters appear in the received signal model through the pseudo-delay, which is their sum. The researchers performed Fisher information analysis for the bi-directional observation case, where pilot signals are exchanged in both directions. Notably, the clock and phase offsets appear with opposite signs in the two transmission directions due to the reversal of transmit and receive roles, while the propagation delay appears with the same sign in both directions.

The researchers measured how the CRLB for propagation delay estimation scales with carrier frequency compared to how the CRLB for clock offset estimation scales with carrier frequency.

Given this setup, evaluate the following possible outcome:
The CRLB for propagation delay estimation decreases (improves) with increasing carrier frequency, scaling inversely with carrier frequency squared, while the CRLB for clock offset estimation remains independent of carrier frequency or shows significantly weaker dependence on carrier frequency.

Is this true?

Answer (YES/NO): YES